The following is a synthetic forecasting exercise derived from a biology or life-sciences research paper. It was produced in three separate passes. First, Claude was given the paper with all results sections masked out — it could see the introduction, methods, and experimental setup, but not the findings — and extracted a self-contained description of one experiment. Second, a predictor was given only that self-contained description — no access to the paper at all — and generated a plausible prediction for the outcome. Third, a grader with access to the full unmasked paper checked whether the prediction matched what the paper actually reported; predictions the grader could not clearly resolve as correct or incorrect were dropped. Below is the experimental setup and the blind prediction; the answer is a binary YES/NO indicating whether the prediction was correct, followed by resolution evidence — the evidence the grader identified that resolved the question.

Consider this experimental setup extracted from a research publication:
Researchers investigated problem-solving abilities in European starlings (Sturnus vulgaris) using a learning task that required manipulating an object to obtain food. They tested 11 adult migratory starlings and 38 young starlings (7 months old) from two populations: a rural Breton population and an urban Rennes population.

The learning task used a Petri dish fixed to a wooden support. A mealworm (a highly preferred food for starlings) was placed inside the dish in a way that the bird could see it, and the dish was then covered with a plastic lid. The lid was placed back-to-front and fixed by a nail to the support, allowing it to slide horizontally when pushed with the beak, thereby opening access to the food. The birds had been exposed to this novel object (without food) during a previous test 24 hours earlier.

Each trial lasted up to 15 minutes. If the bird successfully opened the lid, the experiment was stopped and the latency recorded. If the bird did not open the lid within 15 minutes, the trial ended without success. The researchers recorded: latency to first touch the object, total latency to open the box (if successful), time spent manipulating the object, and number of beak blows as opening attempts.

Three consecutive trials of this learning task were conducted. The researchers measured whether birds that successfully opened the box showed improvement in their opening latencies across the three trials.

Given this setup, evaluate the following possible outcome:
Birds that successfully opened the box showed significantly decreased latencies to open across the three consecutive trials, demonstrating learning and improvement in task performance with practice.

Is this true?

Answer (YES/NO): YES